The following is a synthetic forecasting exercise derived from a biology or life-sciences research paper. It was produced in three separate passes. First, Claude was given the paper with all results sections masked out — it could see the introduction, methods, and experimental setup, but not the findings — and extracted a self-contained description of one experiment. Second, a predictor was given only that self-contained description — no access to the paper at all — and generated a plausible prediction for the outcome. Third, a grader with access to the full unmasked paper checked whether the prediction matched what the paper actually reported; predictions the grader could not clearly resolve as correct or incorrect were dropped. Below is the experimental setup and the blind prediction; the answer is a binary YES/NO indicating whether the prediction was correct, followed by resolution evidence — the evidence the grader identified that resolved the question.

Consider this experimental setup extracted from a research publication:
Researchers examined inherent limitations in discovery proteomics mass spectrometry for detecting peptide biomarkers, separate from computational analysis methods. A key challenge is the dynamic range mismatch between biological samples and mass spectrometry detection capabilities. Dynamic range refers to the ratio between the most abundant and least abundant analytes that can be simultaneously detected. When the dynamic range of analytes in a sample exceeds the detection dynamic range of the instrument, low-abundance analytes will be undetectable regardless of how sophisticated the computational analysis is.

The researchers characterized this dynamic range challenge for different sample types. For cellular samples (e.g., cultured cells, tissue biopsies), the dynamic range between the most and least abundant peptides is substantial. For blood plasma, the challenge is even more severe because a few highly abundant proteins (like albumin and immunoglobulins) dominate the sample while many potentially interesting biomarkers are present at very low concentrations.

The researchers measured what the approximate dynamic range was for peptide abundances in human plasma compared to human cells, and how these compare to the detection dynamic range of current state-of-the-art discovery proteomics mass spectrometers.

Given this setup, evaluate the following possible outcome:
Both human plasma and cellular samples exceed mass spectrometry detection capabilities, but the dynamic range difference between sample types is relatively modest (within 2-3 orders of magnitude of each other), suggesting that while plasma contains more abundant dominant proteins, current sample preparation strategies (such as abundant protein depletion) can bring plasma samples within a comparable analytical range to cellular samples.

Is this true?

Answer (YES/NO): NO